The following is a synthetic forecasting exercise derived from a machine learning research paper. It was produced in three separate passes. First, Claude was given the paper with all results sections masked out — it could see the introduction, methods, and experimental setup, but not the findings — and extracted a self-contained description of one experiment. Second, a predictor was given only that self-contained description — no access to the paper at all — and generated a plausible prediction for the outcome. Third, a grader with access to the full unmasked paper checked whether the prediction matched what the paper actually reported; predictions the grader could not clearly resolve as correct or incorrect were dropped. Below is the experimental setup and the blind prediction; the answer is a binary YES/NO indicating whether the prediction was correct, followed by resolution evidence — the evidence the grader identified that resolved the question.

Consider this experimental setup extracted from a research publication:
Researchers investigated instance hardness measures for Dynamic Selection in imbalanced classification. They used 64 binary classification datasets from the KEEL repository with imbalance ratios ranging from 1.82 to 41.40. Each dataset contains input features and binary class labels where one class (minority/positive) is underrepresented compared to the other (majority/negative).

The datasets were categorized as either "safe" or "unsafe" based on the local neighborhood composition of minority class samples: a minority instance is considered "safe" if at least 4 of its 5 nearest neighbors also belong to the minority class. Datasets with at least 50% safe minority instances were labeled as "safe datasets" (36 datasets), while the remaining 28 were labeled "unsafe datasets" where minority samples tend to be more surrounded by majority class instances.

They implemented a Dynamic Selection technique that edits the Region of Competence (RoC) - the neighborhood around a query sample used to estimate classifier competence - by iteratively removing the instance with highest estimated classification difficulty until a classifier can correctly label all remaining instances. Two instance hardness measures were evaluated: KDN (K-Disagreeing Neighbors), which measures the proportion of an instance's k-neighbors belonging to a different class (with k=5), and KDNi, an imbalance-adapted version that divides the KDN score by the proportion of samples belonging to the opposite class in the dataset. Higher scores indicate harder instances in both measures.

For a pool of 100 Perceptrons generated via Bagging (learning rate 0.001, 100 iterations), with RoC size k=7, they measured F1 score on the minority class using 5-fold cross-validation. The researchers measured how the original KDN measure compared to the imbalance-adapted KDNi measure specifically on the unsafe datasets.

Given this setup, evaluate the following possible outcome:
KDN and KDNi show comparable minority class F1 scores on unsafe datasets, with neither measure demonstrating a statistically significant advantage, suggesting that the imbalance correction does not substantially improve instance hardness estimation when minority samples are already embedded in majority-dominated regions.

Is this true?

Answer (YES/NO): NO